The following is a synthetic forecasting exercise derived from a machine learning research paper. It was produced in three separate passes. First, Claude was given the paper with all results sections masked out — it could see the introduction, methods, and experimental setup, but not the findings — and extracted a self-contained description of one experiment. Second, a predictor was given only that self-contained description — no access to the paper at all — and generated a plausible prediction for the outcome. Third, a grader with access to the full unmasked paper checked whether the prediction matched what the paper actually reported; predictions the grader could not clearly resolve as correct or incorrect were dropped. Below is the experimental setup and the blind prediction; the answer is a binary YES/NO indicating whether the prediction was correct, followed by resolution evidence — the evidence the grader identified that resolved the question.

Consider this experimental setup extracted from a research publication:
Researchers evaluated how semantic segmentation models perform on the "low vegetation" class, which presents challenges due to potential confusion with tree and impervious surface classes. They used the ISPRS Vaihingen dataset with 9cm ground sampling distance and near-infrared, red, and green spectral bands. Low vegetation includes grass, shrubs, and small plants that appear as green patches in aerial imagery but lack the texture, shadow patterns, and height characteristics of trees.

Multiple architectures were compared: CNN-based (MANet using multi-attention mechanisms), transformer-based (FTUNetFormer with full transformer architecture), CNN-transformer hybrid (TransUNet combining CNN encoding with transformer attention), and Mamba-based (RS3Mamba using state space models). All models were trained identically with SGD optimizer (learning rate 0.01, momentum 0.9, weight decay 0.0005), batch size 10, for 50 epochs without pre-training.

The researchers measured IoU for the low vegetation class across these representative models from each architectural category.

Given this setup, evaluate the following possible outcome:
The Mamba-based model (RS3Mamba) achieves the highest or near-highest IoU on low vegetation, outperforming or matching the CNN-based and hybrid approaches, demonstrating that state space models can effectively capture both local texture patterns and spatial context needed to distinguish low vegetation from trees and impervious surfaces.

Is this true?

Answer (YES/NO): NO